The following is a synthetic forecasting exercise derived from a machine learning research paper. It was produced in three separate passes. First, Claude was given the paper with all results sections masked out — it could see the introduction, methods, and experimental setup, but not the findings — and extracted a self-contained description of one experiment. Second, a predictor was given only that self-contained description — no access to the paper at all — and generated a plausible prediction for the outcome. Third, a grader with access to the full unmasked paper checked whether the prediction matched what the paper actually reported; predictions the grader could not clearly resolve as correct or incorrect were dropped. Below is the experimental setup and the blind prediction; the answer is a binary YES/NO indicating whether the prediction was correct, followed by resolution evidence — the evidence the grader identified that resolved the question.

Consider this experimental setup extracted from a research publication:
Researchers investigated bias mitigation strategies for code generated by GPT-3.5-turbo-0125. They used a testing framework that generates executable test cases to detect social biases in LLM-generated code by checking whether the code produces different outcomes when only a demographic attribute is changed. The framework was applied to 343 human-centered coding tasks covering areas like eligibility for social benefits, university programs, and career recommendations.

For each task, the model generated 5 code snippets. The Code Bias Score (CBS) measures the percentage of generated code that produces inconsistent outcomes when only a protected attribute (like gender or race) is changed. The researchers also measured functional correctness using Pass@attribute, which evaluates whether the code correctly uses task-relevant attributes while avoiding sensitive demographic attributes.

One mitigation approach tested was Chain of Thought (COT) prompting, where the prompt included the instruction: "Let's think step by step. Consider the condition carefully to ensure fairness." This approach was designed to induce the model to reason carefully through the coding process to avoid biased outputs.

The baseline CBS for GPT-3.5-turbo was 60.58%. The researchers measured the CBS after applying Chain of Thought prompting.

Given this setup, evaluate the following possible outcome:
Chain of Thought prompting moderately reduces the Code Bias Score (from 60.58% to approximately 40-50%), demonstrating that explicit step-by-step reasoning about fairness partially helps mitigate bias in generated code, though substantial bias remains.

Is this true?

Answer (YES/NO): NO